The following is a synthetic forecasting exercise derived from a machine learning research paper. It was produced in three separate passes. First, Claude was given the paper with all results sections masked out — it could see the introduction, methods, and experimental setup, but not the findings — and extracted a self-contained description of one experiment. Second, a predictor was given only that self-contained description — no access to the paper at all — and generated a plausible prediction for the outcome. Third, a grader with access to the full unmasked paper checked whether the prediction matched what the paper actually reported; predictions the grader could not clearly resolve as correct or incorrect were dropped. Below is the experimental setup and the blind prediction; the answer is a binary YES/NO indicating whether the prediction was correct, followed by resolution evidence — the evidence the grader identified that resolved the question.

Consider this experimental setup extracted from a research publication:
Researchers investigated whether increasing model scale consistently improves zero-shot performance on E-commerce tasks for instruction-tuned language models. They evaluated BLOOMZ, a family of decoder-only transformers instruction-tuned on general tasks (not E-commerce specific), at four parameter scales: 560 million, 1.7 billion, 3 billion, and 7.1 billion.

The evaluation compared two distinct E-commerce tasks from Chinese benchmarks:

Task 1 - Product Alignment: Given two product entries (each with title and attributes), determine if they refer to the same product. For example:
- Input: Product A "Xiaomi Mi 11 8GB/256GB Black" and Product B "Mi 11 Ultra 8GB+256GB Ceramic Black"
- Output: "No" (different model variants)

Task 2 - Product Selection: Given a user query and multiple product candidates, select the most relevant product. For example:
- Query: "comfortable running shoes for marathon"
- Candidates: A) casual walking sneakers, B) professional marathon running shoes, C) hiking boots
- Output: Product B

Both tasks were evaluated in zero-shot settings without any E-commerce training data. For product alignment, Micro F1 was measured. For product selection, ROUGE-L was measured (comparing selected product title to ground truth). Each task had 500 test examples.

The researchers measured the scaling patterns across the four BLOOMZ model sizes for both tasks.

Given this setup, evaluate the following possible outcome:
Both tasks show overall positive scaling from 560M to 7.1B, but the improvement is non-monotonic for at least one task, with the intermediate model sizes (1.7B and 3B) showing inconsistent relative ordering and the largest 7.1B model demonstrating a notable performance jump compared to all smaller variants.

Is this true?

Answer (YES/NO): NO